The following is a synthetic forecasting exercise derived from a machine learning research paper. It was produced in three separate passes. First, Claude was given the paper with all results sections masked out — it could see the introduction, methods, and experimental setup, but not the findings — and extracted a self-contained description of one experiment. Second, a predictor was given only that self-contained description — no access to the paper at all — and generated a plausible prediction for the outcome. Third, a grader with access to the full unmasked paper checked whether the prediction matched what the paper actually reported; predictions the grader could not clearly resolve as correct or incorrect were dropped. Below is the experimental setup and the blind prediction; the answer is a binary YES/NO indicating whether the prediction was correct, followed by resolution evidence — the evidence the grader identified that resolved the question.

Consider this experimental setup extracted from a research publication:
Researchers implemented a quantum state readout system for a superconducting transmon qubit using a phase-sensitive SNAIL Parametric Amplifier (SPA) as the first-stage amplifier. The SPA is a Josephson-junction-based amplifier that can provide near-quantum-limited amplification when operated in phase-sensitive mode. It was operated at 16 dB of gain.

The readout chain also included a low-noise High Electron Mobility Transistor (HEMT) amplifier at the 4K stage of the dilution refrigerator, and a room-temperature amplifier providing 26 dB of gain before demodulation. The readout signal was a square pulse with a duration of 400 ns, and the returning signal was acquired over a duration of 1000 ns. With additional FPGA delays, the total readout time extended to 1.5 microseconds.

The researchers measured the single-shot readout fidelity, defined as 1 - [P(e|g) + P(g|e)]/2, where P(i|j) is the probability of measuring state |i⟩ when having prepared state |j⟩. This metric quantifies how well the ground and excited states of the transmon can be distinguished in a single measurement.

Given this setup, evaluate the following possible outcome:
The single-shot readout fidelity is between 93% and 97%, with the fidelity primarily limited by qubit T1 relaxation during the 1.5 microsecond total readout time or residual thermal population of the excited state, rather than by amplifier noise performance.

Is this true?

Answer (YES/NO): NO